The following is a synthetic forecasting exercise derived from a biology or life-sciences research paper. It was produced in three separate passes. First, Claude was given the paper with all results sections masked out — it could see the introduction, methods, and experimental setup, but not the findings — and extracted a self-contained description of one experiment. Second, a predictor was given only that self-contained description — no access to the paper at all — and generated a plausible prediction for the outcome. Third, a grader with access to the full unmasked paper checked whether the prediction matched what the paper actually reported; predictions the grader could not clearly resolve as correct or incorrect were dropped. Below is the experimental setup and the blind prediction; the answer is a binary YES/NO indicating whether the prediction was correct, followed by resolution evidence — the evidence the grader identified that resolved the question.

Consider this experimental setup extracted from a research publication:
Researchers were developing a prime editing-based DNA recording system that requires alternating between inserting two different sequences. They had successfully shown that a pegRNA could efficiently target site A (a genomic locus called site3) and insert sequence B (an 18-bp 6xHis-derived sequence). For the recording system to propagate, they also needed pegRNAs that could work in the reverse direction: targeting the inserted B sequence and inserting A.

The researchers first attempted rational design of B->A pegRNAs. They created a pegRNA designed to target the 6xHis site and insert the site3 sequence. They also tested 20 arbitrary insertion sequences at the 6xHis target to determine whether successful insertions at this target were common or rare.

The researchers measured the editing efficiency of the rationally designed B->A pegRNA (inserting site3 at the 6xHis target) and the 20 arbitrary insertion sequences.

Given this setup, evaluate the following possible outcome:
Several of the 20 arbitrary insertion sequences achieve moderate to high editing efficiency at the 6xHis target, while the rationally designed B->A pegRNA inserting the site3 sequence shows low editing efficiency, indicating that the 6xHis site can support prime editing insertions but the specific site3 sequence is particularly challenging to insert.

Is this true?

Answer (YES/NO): NO